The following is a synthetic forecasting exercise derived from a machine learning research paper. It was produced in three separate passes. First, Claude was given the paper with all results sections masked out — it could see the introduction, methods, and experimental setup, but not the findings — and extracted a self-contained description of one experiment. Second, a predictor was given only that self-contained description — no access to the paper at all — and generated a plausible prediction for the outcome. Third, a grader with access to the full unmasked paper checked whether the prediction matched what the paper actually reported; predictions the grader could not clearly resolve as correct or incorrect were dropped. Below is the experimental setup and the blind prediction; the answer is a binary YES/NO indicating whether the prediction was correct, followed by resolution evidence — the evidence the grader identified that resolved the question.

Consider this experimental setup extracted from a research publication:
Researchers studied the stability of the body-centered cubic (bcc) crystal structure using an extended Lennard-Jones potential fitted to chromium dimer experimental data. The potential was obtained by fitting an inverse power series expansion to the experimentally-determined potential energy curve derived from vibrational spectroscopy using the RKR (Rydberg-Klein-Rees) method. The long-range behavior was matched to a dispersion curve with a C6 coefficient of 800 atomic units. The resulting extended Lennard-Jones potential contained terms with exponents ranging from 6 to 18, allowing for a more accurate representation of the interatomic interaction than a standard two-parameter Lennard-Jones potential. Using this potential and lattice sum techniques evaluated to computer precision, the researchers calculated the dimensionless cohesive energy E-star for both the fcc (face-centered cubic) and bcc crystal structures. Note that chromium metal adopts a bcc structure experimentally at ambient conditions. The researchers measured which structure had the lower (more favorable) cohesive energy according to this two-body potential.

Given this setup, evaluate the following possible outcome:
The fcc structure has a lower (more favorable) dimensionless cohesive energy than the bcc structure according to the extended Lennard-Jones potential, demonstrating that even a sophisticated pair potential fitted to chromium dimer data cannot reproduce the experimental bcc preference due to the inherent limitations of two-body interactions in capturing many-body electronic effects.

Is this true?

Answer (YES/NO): YES